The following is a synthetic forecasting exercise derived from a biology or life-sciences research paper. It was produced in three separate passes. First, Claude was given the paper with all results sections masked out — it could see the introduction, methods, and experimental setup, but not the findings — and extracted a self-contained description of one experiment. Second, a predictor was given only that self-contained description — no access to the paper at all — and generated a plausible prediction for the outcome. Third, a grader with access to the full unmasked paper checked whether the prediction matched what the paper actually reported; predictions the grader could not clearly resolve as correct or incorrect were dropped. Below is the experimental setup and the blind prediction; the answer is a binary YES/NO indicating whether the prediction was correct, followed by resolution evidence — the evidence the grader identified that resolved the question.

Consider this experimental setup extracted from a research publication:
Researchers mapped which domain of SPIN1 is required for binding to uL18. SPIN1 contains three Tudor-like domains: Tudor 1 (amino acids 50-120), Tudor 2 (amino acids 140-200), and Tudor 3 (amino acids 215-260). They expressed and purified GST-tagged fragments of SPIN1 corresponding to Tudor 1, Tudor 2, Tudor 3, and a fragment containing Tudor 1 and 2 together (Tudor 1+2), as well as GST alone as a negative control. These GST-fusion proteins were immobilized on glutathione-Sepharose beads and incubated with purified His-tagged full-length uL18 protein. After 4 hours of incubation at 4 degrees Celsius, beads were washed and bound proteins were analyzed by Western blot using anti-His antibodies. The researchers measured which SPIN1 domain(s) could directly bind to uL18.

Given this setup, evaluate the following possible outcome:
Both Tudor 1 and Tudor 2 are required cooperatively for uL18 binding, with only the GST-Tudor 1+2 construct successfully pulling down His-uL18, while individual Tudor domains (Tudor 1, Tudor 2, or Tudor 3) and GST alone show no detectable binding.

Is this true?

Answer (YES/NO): NO